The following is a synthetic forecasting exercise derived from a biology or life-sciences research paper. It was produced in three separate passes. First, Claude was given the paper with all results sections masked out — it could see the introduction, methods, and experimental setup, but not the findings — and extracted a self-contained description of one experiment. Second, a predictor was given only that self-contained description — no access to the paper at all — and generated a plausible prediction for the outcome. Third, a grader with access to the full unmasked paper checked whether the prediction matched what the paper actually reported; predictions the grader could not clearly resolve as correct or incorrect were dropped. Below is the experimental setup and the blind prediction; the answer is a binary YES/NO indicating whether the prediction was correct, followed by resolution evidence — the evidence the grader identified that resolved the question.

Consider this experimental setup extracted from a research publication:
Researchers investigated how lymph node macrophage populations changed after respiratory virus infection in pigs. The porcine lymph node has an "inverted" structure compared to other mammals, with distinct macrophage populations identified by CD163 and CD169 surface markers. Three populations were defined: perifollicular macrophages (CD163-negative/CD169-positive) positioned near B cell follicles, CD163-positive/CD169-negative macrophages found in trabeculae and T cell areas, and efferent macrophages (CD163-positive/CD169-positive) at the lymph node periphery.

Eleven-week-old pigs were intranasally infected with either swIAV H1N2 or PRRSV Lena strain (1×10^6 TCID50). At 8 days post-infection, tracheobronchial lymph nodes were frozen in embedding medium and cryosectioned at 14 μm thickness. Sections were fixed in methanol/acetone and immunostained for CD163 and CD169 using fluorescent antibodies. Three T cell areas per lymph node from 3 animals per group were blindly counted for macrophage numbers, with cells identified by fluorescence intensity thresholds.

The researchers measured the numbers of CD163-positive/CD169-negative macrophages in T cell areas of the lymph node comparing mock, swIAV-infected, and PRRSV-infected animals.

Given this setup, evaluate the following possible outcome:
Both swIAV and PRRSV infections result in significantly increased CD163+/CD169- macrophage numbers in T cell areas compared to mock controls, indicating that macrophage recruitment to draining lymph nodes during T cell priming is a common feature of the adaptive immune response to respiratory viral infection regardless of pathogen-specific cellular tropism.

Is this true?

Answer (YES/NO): NO